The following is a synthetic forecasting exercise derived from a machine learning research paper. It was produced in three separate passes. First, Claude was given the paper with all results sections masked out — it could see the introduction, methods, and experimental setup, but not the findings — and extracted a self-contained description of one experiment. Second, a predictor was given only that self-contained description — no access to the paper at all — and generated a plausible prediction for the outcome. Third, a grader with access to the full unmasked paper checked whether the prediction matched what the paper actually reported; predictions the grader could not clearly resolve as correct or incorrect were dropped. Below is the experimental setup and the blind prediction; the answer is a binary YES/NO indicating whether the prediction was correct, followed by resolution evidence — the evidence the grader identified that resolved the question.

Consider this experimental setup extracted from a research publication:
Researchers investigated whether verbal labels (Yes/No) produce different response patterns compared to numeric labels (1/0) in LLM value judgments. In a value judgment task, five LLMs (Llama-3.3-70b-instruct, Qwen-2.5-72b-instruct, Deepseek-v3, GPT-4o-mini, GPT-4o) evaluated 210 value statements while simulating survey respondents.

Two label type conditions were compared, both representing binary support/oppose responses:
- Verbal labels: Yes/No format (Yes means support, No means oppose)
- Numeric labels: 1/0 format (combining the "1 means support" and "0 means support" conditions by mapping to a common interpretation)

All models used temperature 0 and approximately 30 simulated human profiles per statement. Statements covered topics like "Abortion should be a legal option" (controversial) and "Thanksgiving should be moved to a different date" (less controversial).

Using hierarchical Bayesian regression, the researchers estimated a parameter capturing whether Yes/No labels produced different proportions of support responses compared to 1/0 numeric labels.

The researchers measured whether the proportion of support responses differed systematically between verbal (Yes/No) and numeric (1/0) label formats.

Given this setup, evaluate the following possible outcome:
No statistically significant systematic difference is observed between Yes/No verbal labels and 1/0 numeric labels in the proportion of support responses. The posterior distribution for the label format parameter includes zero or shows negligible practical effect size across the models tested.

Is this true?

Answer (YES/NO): YES